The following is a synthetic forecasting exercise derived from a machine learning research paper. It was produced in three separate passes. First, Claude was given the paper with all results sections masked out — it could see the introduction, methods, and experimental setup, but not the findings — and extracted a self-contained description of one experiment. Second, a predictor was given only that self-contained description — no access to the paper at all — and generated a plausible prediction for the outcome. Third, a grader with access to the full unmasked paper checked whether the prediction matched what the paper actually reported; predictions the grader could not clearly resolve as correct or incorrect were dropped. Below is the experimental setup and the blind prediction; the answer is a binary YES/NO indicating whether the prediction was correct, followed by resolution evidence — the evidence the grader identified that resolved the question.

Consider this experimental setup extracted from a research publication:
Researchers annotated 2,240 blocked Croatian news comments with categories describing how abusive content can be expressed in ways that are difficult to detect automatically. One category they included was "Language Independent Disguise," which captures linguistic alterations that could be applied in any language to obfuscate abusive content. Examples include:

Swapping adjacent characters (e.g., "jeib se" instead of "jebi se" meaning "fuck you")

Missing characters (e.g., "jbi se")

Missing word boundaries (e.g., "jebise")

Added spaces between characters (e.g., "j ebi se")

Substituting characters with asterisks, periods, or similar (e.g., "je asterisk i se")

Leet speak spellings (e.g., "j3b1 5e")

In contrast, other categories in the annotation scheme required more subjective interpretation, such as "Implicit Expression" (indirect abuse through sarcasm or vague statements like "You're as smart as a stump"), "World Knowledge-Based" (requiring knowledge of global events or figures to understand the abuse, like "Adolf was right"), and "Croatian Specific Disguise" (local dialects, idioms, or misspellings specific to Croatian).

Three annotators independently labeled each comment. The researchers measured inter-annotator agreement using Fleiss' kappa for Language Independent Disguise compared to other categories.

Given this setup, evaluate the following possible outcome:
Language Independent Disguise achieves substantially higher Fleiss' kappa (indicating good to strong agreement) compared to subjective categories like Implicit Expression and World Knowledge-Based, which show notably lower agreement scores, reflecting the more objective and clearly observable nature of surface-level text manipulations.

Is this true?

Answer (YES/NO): YES